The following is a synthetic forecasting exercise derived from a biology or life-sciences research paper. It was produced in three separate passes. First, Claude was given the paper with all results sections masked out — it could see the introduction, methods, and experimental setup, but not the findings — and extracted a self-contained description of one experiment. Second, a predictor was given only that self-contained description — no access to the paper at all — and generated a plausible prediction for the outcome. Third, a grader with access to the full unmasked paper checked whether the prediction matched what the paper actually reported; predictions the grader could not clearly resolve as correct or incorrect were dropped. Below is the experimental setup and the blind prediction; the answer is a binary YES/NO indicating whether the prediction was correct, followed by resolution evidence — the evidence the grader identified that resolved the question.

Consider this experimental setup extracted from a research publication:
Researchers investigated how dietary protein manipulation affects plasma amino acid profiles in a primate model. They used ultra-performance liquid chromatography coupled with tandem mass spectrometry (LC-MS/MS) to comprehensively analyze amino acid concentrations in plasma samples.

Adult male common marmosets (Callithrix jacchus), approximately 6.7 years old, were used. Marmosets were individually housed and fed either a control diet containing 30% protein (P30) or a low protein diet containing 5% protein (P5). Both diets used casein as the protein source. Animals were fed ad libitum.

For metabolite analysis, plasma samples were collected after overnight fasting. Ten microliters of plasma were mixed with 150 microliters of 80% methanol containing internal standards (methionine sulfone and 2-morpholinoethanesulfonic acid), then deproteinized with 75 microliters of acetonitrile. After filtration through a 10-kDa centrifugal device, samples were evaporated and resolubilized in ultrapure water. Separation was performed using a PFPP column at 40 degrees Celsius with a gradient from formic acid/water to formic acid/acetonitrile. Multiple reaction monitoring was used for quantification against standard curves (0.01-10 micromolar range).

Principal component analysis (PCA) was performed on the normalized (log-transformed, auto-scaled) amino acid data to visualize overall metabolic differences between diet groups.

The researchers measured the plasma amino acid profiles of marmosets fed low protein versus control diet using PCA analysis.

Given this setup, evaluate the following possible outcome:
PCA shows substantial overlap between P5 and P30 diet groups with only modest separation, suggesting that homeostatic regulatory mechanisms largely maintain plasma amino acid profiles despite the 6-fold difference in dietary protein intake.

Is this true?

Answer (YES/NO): NO